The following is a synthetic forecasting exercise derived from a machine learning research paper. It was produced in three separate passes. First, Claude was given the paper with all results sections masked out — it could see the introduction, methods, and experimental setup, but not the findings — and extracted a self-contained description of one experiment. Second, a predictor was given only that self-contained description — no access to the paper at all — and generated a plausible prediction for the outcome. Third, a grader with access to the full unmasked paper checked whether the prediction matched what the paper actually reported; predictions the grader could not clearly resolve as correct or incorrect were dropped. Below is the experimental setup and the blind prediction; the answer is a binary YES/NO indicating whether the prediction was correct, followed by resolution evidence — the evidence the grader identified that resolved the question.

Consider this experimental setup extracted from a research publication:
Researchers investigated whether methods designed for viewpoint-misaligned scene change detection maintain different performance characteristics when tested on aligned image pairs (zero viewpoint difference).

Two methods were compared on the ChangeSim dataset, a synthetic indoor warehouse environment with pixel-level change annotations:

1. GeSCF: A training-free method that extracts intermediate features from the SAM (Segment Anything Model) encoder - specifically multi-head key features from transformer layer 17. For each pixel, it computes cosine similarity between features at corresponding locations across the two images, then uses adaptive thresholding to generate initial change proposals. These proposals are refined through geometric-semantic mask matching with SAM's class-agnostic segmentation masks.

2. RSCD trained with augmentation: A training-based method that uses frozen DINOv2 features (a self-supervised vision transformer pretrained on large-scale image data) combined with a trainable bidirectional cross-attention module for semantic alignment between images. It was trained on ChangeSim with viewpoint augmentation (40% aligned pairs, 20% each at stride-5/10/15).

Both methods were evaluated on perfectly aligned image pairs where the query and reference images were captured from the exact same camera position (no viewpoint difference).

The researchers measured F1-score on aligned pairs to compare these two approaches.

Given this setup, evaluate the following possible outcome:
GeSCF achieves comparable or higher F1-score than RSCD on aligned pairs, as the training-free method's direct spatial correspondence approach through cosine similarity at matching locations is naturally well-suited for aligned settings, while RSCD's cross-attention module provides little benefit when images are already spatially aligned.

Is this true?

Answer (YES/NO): YES